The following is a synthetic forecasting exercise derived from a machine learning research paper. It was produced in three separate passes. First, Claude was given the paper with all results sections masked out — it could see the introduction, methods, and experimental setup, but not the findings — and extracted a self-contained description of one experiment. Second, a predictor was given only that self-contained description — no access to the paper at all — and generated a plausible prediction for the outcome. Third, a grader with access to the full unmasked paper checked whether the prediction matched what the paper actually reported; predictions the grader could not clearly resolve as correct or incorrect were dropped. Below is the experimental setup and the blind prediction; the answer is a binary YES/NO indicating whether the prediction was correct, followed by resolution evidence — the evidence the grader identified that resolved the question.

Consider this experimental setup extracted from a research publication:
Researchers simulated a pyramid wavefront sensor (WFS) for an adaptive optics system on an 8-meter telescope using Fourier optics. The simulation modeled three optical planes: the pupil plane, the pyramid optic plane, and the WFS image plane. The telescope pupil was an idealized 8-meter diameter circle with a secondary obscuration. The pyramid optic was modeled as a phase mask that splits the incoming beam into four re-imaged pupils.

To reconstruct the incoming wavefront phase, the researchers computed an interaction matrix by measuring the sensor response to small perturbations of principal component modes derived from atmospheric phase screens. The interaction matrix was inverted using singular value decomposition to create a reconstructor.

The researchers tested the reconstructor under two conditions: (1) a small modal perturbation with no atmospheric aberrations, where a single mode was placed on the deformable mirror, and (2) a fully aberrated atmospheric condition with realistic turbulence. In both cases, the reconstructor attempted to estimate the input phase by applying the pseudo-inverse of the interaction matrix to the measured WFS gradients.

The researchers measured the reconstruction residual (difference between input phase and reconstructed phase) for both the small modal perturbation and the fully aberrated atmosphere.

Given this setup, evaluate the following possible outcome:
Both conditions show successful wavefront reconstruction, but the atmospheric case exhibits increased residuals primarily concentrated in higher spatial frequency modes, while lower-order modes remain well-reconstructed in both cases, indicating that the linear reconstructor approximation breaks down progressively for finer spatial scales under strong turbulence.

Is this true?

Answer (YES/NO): NO